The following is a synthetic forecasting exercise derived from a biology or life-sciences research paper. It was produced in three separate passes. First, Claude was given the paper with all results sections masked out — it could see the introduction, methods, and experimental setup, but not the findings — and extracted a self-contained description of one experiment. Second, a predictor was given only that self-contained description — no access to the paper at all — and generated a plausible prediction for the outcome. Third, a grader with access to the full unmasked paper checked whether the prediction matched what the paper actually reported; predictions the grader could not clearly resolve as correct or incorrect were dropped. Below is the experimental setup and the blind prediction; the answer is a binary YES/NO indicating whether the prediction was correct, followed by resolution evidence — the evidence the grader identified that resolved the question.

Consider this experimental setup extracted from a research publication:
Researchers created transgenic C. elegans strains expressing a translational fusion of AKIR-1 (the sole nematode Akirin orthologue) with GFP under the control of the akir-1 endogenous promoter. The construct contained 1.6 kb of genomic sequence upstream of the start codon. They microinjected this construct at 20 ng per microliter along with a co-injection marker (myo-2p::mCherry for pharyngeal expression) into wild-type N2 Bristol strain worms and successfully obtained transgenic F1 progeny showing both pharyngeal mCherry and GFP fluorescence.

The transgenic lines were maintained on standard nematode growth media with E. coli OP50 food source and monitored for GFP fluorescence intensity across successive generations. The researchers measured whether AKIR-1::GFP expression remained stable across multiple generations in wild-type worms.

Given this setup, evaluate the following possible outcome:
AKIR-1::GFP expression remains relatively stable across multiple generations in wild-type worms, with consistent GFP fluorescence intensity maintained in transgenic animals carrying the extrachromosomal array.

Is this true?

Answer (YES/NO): NO